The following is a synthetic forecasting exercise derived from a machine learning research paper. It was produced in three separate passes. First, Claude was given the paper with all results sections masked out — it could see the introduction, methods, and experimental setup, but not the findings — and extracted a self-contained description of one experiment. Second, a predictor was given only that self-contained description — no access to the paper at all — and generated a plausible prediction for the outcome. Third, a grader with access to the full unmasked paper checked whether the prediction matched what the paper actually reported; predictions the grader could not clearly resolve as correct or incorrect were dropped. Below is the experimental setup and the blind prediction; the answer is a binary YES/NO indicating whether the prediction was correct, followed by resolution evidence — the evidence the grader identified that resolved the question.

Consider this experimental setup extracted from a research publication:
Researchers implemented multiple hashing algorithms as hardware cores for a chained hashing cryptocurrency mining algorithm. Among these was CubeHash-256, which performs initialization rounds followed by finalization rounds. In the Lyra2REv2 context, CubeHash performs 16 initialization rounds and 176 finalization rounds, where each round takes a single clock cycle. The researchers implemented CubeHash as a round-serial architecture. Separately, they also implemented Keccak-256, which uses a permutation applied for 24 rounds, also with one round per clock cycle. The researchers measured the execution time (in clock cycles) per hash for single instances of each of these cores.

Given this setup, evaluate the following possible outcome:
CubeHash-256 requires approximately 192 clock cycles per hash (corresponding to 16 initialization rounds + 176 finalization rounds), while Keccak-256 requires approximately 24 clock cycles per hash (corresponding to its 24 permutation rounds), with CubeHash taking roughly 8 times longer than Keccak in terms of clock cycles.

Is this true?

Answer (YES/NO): YES